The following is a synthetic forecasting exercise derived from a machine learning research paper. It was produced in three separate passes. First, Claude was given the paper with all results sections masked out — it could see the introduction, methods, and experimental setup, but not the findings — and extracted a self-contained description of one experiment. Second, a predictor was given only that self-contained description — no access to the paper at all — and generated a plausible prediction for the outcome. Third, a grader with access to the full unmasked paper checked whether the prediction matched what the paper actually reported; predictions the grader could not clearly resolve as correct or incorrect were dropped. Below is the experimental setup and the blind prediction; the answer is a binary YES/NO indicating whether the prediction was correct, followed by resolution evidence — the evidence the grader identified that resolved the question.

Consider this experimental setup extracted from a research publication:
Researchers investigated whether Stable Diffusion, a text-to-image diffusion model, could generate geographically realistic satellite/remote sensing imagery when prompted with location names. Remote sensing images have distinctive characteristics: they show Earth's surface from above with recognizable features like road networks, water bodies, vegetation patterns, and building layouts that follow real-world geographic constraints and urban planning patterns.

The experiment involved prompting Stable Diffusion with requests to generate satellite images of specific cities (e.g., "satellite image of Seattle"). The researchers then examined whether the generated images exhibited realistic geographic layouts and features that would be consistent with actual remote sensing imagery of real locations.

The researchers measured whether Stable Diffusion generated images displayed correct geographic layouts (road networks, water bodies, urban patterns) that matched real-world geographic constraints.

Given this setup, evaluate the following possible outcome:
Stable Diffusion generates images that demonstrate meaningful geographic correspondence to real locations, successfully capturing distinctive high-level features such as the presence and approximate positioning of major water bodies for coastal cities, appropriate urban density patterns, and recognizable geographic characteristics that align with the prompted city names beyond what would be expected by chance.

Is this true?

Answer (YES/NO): NO